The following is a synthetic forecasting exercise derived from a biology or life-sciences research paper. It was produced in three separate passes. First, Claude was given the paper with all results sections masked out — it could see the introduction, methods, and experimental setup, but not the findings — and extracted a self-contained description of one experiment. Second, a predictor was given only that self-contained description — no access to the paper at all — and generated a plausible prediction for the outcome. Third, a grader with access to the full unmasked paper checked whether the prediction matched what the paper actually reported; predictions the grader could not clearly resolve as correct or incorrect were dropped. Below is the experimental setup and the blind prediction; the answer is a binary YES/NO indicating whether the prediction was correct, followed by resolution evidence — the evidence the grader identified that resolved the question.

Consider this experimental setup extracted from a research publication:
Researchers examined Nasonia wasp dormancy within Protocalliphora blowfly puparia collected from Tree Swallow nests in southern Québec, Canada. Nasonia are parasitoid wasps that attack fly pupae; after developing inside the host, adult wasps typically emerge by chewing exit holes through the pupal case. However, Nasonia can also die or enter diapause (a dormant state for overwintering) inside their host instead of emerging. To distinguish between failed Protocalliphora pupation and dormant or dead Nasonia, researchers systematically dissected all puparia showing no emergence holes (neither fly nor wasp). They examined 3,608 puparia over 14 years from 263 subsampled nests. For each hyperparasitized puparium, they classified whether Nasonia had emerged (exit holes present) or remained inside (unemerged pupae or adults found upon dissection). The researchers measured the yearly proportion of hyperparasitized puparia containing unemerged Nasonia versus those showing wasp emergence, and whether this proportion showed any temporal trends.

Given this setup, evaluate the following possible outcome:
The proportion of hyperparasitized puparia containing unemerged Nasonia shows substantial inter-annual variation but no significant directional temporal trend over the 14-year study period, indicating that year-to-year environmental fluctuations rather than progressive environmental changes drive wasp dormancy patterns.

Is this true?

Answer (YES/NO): YES